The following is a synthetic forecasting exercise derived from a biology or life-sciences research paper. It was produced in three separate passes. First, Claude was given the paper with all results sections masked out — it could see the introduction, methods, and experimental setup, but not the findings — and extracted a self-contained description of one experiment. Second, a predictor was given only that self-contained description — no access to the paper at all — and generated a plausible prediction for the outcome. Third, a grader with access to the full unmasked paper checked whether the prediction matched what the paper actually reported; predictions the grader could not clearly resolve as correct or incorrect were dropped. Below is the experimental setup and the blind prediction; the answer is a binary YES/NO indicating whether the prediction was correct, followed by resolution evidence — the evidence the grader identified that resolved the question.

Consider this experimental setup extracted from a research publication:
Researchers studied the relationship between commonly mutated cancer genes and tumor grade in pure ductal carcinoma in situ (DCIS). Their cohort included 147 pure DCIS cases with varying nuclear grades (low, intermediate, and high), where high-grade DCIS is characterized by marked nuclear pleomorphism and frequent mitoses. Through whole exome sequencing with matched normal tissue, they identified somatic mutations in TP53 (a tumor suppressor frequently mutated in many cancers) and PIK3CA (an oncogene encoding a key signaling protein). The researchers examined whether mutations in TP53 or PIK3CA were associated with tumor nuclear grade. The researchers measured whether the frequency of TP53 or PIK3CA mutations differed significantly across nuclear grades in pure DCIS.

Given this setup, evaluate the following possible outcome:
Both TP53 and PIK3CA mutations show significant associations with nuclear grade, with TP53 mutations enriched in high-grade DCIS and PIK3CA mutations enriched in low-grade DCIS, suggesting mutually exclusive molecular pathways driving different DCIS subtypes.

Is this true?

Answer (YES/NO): NO